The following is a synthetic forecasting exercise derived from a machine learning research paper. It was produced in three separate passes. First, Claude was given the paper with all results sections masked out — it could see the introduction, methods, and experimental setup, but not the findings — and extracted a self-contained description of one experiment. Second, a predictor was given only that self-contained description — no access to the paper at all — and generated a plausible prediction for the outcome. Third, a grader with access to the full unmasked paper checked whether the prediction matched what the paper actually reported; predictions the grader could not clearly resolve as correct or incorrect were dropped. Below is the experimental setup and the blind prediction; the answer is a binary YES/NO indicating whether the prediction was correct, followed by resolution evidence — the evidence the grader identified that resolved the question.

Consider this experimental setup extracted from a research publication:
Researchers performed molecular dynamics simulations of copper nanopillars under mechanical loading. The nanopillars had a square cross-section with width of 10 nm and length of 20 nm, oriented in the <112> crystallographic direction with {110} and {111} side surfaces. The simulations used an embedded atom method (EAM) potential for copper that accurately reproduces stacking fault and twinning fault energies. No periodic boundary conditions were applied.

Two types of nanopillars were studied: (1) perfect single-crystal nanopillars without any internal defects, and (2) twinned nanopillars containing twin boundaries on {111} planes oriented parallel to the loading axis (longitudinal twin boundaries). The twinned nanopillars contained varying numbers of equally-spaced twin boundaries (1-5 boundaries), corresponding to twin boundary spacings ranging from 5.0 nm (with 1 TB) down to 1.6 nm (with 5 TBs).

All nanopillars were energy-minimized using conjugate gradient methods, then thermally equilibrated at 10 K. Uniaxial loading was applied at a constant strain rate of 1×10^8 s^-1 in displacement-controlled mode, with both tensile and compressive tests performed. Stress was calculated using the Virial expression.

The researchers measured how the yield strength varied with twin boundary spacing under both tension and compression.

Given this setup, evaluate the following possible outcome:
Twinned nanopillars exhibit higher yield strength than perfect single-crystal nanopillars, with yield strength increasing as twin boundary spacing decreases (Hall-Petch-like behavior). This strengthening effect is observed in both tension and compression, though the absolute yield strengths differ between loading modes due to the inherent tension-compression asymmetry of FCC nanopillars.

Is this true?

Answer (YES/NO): YES